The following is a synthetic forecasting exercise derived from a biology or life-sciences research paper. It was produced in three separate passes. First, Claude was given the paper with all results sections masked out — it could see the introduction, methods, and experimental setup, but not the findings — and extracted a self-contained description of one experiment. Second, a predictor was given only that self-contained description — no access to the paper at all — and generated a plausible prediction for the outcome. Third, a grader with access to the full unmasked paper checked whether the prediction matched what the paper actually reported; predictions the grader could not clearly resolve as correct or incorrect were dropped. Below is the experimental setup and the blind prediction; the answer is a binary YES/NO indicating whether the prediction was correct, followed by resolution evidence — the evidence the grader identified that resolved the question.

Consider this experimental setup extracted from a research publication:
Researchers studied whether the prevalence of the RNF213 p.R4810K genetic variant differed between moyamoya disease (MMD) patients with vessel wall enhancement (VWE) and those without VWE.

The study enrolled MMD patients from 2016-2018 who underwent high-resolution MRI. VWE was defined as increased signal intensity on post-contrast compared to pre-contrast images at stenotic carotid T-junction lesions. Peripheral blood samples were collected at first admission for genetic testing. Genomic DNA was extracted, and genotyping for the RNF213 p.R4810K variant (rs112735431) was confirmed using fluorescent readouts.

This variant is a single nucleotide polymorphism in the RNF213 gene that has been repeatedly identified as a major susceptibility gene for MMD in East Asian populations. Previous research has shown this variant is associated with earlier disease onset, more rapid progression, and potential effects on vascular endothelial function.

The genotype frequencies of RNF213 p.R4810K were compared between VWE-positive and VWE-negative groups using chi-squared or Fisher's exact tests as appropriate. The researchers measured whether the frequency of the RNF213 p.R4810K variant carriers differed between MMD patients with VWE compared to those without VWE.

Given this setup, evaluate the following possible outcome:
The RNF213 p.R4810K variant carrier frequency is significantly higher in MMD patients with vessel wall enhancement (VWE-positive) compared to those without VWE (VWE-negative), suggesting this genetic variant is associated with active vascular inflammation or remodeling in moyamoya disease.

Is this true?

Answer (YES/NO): YES